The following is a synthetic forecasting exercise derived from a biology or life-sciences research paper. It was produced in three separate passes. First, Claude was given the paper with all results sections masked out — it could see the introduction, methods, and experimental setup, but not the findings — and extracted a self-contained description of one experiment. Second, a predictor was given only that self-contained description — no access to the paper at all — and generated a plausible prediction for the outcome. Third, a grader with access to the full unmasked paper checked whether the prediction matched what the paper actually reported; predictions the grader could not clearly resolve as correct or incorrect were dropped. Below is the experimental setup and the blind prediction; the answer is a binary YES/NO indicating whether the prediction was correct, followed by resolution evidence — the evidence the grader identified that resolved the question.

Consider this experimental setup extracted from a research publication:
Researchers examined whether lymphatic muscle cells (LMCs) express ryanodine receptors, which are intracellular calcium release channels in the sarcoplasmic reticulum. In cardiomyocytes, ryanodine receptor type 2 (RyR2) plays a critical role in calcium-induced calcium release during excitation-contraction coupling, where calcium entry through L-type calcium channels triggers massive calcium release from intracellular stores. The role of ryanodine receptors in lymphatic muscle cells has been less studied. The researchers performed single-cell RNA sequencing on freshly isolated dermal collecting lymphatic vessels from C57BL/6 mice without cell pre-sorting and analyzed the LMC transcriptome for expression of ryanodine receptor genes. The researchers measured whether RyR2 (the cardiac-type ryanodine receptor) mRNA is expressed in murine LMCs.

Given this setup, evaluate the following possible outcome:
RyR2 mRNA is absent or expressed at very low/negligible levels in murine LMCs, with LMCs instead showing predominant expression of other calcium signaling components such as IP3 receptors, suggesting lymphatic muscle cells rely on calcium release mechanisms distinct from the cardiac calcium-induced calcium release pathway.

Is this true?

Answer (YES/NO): NO